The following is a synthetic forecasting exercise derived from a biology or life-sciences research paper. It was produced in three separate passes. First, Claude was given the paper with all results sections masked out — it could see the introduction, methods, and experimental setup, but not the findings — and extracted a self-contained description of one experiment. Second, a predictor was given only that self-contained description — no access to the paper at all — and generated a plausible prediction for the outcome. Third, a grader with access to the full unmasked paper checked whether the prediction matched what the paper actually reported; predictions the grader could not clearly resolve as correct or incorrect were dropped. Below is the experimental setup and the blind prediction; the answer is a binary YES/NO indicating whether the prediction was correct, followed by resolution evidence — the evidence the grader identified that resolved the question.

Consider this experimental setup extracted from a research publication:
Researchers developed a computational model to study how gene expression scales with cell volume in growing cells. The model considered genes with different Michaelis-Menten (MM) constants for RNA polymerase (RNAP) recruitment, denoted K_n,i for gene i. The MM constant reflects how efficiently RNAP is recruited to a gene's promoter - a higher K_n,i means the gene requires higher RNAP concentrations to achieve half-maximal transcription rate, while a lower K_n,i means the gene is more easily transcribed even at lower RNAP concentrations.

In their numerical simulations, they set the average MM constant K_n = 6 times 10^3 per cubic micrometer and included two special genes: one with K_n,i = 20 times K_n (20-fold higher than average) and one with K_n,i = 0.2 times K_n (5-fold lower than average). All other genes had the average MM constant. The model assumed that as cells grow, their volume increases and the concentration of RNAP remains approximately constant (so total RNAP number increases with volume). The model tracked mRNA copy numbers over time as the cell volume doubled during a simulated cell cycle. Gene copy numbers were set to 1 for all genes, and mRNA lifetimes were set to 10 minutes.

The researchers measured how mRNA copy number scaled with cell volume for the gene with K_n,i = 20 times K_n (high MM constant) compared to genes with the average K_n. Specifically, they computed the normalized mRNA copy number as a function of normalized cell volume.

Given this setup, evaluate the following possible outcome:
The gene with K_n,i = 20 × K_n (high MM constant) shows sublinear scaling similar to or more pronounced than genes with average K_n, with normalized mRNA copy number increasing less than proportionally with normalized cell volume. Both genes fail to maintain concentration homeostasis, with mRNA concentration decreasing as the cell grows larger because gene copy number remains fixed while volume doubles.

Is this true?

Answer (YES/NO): NO